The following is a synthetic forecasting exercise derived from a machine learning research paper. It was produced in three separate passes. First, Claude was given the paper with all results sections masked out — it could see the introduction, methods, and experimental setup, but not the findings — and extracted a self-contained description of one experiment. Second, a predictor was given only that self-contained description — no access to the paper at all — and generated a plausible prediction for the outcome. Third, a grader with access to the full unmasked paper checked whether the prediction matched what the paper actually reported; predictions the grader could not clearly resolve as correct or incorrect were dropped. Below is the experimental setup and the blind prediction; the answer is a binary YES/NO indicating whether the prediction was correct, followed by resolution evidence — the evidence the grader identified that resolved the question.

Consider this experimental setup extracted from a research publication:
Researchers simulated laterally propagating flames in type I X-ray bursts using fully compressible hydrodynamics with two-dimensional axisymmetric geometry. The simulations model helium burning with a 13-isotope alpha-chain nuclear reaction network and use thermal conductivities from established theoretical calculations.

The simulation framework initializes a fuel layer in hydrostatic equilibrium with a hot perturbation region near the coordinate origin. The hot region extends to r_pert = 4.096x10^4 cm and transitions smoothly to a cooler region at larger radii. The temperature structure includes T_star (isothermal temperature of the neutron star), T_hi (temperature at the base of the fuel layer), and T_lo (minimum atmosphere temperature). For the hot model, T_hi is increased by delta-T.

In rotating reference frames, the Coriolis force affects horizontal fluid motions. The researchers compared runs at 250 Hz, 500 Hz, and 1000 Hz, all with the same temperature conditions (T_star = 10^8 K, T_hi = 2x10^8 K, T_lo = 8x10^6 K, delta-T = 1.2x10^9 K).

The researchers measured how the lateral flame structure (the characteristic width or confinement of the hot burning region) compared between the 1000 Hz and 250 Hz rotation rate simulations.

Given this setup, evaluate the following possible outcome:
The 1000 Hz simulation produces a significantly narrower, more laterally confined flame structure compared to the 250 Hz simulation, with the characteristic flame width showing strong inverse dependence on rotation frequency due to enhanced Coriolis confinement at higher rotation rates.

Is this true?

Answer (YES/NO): NO